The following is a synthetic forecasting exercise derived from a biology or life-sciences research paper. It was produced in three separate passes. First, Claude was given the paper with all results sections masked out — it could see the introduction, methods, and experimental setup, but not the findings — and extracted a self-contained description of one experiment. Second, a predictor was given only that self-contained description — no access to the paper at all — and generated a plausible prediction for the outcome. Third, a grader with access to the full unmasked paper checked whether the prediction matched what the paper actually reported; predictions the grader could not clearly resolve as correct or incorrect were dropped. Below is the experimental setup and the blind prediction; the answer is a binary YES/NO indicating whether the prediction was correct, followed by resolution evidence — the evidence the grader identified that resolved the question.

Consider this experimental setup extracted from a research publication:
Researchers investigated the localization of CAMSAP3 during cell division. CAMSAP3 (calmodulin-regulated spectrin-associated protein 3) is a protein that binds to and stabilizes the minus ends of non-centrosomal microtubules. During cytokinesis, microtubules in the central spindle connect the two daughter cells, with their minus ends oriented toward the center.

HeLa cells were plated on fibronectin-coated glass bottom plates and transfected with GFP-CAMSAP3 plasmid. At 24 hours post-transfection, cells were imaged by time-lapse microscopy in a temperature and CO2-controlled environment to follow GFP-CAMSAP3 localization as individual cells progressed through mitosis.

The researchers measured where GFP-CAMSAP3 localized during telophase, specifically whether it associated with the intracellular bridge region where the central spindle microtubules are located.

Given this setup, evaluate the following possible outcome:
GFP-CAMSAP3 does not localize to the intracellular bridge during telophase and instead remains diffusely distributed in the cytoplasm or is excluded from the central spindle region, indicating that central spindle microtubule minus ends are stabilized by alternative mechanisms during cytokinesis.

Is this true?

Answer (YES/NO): NO